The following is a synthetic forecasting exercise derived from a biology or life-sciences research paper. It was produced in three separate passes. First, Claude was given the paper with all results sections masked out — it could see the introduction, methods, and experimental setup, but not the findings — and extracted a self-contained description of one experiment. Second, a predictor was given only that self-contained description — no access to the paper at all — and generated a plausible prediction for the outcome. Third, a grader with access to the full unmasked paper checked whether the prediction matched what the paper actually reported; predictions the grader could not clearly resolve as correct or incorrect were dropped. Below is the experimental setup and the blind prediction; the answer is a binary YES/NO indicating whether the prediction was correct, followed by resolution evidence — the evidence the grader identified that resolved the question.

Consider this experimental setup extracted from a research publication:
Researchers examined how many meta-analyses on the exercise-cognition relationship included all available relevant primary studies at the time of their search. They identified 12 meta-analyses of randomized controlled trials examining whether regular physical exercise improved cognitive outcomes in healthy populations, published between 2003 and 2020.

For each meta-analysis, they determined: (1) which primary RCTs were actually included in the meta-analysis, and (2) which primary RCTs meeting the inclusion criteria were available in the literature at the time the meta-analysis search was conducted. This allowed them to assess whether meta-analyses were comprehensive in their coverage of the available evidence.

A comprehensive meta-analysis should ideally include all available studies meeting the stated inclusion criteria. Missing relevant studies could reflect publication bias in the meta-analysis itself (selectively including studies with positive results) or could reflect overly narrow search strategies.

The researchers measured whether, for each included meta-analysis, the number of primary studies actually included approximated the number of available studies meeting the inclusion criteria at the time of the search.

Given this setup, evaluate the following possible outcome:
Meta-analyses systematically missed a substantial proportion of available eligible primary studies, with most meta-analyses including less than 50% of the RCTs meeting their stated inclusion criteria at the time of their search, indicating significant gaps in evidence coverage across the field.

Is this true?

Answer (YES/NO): NO